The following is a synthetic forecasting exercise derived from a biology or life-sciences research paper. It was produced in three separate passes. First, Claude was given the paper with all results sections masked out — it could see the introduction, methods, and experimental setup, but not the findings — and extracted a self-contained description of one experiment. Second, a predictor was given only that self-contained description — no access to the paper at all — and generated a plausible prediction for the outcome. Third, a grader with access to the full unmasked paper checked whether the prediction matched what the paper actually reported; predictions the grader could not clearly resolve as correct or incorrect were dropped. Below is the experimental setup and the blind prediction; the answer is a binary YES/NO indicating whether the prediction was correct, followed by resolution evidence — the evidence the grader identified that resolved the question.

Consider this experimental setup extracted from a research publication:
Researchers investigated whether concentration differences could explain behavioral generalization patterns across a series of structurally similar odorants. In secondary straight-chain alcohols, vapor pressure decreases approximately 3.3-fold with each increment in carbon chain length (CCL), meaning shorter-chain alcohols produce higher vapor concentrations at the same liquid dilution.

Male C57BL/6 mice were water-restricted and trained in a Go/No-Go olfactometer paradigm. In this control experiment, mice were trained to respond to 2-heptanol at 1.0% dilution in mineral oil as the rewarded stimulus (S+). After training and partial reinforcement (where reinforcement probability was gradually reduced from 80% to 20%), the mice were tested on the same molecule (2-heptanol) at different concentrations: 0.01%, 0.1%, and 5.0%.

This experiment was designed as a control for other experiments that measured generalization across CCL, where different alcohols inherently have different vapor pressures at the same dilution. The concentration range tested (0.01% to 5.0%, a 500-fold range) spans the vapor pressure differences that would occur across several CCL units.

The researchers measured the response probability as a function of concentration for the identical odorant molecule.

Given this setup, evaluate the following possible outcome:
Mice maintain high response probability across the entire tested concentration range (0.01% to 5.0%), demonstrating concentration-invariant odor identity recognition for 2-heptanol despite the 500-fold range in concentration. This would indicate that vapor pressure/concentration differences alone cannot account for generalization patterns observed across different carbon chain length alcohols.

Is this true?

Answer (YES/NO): NO